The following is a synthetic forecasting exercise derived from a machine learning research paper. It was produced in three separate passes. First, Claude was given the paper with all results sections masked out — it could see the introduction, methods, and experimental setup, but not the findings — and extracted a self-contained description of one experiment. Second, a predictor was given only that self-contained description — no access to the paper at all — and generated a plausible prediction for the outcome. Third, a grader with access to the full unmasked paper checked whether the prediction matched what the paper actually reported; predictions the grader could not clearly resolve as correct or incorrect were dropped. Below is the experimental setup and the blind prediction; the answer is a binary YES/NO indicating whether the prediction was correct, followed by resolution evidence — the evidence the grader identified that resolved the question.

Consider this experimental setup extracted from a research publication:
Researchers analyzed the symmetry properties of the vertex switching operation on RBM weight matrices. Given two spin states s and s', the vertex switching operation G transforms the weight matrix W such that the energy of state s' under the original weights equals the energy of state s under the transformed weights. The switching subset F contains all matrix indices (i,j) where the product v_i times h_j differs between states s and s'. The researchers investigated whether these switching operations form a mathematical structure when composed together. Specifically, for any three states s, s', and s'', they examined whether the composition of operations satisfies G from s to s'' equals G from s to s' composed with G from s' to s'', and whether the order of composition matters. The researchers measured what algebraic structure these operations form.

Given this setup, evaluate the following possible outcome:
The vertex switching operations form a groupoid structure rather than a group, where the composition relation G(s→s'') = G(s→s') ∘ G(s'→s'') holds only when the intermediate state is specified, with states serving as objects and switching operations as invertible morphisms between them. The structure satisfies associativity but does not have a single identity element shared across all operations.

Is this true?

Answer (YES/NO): NO